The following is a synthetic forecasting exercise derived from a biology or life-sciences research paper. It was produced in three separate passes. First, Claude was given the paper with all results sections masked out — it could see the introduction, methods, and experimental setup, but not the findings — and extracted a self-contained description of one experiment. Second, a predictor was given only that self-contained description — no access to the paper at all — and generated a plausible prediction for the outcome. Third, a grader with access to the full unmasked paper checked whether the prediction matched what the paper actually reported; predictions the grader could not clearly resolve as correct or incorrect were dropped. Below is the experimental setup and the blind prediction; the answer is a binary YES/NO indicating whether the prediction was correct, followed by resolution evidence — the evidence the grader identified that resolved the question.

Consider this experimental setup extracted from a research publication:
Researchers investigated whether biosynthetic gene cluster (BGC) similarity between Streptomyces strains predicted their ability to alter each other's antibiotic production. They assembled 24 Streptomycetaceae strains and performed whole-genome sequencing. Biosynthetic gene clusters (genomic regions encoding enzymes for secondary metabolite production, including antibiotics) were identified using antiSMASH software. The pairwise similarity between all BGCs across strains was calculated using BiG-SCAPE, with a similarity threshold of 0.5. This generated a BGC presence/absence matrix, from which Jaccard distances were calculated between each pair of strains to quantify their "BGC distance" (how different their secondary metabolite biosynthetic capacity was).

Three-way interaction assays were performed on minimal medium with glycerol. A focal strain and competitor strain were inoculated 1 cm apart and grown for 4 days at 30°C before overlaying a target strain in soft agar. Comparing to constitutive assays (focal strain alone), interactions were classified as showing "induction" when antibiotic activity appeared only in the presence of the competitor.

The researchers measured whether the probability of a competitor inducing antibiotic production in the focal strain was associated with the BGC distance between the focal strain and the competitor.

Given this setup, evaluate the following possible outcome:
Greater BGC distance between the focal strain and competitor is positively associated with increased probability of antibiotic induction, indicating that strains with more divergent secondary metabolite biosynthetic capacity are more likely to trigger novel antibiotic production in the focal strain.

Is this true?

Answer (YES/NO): NO